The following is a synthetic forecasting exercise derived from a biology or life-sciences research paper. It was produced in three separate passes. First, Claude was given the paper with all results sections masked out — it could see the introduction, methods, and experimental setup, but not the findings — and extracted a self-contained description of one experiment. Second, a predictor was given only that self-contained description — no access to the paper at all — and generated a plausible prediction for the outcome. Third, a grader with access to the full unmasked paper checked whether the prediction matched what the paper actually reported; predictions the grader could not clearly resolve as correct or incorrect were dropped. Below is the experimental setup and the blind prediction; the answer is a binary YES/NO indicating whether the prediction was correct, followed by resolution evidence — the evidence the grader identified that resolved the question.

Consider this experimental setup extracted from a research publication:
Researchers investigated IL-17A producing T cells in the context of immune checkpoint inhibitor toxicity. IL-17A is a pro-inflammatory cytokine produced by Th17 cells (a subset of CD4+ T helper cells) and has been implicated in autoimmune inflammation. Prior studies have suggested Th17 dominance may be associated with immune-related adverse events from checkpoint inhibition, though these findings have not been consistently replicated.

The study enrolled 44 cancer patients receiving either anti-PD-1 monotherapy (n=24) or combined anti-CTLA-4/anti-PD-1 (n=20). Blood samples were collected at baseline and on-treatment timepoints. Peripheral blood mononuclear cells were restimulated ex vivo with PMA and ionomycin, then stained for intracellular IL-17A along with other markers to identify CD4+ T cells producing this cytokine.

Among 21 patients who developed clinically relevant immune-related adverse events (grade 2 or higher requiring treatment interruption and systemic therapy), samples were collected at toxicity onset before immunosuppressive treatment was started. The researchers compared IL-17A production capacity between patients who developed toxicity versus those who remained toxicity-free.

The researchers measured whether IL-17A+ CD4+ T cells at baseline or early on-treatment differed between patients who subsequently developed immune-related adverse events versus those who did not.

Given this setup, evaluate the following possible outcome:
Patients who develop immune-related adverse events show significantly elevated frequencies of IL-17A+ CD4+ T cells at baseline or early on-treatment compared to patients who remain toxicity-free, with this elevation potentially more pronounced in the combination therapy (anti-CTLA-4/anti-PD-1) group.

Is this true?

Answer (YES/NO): NO